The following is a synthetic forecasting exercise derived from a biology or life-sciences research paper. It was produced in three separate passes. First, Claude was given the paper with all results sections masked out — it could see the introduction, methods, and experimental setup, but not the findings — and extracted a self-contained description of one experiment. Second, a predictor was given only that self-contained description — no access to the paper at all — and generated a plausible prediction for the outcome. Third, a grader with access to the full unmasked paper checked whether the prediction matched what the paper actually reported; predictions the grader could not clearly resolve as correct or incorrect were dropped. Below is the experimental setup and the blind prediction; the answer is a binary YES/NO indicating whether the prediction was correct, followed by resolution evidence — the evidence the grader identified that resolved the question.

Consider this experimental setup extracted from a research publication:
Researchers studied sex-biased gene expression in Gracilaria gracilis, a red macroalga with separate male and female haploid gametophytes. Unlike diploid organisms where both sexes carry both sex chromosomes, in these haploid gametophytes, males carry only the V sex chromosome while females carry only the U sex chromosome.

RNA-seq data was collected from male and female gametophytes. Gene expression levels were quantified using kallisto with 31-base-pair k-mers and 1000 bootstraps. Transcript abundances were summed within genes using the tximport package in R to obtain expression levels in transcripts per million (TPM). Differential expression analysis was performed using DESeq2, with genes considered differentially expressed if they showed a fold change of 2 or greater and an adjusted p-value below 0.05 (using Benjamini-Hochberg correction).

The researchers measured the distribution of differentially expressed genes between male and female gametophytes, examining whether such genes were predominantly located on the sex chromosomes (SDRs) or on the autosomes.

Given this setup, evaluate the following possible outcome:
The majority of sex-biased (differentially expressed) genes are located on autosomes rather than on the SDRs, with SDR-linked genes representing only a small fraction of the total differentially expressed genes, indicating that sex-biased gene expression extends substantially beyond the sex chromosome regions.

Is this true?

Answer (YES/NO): YES